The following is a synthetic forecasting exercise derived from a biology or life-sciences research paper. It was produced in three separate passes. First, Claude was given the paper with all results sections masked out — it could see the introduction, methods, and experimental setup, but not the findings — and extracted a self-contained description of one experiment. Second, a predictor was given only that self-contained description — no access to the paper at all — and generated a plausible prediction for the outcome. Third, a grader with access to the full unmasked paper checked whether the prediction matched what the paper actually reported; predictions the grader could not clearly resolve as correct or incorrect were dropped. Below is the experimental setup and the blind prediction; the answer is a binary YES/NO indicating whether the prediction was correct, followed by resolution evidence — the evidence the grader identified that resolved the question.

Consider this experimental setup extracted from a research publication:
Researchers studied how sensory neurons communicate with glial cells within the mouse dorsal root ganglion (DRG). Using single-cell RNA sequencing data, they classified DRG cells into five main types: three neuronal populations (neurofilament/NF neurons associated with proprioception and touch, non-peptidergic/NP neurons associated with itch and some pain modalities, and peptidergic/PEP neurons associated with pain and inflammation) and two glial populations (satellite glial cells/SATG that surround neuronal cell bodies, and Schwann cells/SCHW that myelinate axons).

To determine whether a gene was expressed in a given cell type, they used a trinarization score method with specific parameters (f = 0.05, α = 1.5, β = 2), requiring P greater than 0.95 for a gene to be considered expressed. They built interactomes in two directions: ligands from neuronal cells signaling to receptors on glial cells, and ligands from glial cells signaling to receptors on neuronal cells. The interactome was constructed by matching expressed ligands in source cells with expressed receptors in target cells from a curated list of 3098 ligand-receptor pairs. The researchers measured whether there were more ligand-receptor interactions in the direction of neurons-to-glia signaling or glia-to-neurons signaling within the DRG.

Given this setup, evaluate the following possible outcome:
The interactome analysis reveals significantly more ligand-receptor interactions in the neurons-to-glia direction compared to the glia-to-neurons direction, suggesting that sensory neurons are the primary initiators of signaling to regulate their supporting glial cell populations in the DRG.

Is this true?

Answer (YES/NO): NO